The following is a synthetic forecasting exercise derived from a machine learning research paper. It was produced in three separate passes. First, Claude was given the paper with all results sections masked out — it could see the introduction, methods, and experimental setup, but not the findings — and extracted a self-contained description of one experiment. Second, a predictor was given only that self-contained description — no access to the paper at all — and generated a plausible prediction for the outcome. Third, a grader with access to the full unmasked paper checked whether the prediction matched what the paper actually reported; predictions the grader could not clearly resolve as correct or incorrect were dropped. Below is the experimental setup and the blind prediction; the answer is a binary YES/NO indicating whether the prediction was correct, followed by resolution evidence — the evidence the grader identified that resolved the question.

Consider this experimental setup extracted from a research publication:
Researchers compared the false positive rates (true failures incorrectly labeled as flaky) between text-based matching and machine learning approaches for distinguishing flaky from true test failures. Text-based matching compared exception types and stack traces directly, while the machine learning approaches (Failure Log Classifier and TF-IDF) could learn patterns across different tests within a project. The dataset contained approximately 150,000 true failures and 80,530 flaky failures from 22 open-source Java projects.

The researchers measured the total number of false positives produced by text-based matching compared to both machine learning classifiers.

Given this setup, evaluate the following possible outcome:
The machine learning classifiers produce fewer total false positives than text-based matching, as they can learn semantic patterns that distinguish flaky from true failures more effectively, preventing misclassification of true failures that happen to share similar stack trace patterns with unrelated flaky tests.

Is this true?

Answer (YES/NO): YES